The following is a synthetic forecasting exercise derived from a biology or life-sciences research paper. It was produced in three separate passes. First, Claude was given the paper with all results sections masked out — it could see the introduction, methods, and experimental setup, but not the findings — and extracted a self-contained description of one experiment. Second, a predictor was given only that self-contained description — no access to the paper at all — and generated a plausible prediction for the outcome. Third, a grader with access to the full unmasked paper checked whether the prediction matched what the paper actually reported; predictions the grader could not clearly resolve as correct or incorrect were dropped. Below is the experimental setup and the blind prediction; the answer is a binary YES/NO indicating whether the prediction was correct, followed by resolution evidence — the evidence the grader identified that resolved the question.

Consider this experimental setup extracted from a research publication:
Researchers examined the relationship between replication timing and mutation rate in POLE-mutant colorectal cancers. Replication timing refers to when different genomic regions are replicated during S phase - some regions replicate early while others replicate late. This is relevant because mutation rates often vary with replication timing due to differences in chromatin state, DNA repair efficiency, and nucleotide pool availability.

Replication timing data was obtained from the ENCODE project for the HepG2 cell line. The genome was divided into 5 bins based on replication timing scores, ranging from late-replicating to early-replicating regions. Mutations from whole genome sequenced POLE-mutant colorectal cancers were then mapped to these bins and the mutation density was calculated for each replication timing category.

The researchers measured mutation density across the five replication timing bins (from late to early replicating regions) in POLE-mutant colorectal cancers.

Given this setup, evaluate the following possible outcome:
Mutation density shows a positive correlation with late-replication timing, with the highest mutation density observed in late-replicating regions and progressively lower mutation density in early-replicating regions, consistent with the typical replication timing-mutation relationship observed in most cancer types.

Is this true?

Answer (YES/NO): YES